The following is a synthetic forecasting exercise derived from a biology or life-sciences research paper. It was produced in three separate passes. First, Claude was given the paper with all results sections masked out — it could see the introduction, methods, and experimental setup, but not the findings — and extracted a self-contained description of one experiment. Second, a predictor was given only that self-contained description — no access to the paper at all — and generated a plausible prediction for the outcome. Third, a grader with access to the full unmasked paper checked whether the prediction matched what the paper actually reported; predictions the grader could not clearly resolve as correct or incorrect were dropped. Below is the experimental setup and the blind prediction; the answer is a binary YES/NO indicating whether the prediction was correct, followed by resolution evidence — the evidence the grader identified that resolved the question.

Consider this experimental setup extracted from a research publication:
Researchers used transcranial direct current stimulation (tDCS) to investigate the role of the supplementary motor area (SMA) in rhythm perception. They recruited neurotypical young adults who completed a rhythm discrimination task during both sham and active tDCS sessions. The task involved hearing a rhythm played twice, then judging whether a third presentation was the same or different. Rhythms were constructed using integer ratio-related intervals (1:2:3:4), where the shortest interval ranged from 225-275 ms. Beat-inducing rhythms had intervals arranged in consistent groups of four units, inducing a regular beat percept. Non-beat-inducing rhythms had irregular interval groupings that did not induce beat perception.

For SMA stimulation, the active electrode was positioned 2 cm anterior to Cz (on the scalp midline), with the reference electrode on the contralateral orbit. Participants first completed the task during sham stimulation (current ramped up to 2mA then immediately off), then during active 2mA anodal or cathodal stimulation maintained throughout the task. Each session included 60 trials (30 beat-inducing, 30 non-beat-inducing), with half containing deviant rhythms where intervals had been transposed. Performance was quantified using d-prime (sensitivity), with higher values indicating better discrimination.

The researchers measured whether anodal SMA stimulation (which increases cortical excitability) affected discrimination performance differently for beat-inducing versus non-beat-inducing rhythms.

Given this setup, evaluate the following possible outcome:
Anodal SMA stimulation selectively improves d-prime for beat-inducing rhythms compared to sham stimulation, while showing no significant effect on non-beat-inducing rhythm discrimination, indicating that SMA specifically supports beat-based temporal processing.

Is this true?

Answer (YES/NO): NO